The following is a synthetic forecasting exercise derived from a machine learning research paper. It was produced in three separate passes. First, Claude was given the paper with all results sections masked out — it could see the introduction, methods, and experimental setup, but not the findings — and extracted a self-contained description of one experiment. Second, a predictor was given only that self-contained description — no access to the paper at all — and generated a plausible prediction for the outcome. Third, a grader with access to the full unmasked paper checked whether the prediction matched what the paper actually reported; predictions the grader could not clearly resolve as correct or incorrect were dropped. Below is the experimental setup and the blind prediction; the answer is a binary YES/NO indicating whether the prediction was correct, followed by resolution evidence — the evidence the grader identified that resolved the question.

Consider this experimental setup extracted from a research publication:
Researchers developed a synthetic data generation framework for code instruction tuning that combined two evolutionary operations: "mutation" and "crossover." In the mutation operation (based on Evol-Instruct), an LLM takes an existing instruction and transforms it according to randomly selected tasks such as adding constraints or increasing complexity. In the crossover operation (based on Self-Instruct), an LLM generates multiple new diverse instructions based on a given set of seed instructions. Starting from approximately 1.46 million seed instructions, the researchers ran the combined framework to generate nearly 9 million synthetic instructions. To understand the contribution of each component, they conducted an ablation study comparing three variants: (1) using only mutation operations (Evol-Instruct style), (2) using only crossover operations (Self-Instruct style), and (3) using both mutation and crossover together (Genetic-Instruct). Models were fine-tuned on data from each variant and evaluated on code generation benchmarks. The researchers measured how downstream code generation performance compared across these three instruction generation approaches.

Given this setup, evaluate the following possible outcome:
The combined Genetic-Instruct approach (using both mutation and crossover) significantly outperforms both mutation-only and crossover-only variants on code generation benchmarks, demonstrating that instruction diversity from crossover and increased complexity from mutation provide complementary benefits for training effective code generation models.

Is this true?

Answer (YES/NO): NO